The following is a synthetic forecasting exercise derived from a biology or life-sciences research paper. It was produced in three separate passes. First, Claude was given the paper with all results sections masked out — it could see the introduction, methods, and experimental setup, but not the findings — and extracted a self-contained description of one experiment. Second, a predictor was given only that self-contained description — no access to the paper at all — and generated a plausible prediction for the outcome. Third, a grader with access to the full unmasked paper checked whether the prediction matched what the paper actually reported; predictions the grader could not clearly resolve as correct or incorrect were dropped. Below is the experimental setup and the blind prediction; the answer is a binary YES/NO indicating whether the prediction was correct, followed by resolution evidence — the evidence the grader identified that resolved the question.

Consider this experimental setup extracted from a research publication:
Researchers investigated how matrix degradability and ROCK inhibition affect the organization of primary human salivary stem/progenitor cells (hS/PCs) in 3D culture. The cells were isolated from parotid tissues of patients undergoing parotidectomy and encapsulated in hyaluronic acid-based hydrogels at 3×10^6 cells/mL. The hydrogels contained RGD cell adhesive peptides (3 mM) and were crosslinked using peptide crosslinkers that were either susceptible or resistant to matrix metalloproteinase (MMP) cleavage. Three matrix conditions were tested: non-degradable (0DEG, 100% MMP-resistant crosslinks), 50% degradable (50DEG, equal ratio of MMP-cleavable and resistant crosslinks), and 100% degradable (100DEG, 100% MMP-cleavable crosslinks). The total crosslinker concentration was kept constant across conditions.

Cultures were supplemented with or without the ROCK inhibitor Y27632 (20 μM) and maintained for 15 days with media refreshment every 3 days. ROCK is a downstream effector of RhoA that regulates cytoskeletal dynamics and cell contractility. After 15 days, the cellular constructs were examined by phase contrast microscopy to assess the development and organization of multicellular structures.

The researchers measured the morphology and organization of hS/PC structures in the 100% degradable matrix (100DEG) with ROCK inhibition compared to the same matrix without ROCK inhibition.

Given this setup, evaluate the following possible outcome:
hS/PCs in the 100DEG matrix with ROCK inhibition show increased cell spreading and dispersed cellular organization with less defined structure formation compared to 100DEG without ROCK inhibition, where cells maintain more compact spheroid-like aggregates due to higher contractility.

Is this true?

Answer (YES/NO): YES